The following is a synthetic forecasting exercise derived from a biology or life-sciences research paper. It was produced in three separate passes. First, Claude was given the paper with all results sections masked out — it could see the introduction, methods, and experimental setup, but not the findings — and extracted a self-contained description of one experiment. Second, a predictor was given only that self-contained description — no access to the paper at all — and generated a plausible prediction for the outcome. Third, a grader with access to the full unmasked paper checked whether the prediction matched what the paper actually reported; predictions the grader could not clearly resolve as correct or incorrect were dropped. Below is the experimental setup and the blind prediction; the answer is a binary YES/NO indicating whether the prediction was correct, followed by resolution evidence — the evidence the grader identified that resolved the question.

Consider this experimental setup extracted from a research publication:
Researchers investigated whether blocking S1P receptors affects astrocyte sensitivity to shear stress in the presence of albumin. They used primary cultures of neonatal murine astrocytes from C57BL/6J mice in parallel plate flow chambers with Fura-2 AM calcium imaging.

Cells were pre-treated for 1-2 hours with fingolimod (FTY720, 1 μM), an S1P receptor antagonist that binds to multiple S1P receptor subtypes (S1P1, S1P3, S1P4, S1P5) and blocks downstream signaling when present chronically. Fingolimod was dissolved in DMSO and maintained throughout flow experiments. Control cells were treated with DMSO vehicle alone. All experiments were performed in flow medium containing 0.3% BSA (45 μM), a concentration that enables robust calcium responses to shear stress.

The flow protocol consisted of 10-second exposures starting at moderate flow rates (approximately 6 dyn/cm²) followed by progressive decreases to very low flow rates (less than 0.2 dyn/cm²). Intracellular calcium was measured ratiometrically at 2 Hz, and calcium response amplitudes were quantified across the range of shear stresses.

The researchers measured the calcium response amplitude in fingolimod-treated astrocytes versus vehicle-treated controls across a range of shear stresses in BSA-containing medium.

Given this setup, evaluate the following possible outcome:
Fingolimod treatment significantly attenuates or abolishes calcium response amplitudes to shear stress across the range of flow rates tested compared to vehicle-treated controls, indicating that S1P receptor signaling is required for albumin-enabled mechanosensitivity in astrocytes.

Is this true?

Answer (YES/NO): YES